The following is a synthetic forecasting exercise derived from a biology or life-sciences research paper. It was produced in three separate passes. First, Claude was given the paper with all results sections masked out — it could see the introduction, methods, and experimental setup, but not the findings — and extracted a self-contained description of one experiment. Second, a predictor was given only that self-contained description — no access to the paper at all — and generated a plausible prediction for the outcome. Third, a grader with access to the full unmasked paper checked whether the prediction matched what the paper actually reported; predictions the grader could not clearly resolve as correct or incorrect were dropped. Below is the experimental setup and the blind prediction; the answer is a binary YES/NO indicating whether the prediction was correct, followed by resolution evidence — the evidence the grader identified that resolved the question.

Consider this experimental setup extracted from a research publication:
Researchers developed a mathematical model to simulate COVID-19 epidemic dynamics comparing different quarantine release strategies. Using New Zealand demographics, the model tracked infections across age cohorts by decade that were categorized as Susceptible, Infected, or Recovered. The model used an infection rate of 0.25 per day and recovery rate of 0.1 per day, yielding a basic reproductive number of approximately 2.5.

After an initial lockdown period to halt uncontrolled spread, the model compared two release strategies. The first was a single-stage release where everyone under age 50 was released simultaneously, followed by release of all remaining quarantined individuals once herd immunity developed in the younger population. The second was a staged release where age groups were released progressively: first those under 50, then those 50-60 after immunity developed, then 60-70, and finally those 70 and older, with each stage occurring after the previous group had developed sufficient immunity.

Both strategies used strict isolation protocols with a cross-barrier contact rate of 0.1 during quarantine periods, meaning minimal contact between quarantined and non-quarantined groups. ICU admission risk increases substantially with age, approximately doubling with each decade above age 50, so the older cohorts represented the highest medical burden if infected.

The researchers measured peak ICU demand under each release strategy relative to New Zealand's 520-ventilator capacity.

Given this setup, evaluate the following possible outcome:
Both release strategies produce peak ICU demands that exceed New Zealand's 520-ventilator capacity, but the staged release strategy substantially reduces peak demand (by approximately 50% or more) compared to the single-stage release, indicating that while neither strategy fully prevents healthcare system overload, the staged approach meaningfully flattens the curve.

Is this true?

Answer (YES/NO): NO